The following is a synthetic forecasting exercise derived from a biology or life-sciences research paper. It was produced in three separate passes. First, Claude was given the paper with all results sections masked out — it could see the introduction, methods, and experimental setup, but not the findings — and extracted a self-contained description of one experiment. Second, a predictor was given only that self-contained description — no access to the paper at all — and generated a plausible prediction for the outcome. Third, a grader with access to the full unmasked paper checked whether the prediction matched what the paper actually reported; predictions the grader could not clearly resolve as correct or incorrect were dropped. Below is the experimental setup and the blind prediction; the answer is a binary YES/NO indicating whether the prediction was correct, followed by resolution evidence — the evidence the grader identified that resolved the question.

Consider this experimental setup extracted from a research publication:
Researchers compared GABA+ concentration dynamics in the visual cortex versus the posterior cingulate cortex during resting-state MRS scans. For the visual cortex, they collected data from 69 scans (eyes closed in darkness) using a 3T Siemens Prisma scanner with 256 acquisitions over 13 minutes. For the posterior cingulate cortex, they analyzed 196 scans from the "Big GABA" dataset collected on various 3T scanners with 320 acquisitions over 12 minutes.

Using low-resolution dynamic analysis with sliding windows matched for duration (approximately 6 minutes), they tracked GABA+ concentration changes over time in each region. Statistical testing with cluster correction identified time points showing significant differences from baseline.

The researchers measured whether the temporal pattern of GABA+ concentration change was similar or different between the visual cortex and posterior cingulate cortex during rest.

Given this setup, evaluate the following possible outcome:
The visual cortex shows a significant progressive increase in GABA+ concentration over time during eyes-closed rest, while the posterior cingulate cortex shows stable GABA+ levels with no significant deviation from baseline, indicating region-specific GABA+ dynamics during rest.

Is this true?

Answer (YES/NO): NO